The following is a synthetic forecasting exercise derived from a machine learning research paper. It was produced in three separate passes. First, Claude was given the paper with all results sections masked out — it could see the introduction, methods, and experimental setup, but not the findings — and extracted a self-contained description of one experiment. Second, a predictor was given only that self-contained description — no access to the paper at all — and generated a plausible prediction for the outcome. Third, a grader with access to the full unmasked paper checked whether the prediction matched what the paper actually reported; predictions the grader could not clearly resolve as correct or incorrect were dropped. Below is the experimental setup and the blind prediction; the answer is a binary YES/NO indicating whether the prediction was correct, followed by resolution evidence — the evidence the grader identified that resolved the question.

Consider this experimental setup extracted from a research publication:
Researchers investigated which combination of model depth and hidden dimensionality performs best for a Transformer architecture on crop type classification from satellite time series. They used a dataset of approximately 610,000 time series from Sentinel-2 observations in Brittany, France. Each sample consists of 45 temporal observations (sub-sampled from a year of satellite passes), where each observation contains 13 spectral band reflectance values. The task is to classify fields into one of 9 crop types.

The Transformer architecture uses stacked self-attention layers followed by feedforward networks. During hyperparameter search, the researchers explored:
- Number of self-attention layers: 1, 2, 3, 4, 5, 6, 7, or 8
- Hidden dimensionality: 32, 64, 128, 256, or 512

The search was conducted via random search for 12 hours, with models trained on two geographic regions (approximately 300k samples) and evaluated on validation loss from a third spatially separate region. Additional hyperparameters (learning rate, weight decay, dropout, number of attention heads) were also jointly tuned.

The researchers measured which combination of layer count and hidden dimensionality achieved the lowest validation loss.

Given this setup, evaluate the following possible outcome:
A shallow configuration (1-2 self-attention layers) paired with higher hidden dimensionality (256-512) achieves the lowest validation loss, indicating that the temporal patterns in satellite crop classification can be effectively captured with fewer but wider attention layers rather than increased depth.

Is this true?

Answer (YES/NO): NO